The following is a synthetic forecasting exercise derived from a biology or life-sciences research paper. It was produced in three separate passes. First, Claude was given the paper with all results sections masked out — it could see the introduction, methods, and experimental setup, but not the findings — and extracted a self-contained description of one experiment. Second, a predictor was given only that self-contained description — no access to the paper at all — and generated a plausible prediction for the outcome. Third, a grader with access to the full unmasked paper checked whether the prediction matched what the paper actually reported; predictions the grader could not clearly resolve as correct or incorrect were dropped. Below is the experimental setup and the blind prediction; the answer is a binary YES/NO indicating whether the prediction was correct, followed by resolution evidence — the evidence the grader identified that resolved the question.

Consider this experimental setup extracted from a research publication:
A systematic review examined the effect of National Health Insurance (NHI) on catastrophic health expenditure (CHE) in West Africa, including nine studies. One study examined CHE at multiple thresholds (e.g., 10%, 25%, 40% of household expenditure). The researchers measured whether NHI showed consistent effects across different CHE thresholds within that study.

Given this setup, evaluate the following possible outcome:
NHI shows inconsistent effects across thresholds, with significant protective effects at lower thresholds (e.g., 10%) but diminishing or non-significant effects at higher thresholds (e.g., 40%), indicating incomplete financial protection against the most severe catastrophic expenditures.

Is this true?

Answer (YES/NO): YES